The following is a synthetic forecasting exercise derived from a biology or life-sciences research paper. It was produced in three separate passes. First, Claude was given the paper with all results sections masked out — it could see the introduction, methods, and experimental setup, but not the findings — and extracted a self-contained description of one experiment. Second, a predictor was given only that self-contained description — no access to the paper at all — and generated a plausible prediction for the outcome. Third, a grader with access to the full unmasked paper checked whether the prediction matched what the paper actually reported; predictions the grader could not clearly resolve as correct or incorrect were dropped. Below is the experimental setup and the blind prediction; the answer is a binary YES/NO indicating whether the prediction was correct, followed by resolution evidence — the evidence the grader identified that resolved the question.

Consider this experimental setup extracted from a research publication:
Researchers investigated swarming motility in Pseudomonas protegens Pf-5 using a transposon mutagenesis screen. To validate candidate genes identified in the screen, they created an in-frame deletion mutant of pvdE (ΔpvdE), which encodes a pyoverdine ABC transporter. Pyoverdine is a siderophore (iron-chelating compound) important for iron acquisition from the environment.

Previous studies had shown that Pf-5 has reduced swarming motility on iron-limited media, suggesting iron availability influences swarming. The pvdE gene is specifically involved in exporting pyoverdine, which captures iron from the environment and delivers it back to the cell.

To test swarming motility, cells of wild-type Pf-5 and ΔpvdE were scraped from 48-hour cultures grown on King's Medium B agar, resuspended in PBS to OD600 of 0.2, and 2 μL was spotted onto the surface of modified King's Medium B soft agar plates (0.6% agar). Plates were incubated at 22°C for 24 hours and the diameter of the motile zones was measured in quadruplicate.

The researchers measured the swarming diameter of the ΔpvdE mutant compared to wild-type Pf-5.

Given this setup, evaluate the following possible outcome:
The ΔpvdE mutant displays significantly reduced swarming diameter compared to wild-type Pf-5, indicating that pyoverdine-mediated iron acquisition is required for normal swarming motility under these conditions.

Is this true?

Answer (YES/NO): YES